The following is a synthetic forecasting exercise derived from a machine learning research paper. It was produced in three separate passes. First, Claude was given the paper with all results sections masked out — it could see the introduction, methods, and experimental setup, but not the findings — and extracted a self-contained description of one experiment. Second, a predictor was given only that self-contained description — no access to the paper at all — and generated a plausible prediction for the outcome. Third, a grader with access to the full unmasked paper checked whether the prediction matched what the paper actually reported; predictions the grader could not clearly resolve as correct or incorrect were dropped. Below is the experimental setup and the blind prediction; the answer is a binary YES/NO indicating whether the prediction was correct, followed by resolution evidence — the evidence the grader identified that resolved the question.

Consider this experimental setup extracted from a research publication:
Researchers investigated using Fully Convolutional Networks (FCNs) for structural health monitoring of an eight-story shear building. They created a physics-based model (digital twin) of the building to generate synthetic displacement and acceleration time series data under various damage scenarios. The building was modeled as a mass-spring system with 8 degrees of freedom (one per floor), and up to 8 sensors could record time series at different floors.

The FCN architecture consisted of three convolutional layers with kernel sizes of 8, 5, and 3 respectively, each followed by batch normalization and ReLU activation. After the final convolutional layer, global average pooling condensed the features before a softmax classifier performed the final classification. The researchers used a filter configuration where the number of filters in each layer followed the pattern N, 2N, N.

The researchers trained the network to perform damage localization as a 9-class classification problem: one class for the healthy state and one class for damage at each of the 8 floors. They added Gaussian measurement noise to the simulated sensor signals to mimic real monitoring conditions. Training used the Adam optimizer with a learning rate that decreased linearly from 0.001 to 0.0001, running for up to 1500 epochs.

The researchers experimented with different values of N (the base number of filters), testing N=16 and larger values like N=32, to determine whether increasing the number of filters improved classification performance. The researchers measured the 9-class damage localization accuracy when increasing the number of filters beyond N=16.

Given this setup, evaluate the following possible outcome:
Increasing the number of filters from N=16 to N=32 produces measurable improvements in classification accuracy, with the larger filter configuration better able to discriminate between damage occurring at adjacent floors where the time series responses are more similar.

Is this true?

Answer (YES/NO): NO